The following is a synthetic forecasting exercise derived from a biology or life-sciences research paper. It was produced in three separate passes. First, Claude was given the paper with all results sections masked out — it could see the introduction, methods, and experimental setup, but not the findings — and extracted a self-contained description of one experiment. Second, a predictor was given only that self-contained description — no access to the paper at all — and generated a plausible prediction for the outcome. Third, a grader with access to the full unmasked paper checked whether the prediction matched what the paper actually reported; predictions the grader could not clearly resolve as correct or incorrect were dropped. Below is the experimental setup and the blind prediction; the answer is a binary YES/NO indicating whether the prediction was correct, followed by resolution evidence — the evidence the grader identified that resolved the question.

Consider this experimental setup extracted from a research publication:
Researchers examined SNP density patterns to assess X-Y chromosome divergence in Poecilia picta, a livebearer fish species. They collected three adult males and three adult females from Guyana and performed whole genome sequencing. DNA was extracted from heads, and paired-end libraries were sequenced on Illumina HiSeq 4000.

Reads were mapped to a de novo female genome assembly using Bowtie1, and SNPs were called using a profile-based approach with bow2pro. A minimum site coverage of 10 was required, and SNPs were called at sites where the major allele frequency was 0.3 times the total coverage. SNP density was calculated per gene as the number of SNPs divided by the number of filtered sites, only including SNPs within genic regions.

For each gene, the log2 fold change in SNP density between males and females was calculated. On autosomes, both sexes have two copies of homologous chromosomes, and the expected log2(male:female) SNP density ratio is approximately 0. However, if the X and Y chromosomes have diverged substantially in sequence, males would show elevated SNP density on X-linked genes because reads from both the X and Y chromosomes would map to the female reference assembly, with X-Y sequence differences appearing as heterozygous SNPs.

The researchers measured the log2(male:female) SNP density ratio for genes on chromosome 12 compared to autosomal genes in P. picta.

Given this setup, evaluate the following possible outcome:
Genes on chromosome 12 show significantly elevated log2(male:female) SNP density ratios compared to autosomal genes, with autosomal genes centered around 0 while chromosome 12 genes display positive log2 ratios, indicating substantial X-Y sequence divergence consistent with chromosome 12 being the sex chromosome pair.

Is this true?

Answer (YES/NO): NO